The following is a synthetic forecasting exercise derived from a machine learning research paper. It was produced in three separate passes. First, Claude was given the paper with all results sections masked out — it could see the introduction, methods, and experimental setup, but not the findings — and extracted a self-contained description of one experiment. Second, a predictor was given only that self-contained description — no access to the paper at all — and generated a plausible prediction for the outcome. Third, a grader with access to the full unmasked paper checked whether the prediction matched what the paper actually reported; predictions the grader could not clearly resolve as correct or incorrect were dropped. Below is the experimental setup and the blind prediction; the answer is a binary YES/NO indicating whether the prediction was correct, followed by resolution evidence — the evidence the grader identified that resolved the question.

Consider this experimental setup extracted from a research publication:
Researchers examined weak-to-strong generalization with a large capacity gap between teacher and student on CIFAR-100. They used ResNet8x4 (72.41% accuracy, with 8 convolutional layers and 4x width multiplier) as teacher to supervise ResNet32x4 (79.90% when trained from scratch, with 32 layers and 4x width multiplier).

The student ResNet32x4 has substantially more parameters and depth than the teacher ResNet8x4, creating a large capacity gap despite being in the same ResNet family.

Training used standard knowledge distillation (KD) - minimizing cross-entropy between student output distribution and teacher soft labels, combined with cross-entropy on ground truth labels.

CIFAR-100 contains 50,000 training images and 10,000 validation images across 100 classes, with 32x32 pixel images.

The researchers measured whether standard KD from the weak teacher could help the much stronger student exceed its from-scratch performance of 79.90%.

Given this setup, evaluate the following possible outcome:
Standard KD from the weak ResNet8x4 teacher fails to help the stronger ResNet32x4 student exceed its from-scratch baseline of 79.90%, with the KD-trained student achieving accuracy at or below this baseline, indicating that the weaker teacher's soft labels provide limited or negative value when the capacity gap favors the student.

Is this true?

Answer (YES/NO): YES